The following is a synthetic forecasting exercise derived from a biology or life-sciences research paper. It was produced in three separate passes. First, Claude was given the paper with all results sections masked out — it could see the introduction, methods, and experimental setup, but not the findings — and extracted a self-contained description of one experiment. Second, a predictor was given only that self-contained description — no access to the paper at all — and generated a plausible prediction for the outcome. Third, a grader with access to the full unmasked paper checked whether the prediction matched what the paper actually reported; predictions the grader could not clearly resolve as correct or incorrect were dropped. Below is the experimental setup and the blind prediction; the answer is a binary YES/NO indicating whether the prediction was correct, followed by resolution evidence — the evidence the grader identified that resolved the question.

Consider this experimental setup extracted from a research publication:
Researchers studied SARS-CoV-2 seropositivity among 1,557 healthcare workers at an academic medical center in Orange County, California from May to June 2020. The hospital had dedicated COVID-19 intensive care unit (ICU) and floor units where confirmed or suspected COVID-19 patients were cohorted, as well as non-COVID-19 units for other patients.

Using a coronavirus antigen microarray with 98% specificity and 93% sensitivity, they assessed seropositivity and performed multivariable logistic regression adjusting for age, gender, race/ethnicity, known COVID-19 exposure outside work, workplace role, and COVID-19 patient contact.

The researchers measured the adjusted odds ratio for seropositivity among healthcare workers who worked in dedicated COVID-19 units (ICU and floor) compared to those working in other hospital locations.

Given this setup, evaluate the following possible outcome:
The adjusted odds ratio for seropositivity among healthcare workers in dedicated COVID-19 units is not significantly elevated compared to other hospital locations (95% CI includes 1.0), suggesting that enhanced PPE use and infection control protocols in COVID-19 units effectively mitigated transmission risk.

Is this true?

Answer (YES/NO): NO